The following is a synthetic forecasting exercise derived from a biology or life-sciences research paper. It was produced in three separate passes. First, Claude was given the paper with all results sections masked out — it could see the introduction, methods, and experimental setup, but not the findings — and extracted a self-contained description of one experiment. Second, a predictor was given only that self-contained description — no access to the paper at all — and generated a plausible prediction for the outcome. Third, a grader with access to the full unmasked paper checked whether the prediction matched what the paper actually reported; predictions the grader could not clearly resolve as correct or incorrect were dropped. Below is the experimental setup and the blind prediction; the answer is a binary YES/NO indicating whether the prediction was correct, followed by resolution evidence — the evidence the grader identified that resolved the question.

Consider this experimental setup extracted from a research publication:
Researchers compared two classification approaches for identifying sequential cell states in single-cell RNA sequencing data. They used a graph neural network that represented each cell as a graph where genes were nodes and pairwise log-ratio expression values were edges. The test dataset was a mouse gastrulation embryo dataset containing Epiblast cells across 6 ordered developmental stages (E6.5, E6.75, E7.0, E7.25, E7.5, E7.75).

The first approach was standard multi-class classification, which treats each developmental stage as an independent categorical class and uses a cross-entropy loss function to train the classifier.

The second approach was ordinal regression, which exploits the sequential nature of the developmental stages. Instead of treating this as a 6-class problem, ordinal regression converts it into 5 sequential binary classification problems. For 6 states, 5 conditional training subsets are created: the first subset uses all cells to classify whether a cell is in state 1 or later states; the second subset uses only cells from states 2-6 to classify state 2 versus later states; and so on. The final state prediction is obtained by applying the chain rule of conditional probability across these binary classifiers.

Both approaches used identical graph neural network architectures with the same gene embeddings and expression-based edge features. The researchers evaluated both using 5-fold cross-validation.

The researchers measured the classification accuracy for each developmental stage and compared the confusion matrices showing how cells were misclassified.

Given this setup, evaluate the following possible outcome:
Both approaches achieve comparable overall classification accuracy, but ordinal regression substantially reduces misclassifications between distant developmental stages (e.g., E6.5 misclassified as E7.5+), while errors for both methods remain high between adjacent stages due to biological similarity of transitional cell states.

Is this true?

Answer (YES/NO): NO